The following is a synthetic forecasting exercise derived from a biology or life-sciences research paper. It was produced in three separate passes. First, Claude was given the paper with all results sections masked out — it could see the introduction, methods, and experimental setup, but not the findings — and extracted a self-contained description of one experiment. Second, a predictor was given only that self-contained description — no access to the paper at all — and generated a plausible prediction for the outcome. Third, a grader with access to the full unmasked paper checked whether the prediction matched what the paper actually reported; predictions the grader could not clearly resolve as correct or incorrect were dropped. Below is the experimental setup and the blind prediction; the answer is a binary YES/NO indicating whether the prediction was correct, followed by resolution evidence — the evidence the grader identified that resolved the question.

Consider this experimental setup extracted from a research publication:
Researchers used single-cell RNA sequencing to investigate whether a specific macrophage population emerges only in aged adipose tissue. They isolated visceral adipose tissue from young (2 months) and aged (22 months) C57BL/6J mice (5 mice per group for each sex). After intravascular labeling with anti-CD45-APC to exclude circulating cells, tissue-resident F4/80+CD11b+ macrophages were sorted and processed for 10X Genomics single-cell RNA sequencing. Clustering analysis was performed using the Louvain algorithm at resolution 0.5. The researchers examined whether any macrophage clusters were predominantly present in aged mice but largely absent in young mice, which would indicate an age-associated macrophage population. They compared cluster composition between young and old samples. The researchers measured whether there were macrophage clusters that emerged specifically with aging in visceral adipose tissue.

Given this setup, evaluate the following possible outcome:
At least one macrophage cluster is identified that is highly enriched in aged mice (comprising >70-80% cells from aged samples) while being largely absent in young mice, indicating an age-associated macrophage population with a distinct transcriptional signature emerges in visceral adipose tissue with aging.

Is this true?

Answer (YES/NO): YES